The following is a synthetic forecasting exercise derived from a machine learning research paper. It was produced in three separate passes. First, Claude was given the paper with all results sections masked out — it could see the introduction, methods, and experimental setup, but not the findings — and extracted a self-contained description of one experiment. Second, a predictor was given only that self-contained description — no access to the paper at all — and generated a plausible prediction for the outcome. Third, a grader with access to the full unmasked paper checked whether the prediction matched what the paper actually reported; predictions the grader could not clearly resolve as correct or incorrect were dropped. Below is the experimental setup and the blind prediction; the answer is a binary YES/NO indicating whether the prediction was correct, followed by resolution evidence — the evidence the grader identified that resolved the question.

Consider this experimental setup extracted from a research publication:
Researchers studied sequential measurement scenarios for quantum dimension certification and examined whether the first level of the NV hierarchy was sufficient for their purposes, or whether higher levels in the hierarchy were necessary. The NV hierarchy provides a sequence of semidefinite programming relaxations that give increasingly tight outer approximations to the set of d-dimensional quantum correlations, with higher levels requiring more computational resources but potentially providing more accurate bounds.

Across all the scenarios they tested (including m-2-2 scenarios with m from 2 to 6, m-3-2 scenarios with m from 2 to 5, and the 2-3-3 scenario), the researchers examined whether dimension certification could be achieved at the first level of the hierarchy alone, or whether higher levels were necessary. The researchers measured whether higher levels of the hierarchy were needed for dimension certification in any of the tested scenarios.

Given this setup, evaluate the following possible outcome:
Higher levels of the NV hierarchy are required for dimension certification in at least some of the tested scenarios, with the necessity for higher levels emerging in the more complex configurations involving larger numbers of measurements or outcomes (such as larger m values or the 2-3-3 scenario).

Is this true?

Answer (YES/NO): NO